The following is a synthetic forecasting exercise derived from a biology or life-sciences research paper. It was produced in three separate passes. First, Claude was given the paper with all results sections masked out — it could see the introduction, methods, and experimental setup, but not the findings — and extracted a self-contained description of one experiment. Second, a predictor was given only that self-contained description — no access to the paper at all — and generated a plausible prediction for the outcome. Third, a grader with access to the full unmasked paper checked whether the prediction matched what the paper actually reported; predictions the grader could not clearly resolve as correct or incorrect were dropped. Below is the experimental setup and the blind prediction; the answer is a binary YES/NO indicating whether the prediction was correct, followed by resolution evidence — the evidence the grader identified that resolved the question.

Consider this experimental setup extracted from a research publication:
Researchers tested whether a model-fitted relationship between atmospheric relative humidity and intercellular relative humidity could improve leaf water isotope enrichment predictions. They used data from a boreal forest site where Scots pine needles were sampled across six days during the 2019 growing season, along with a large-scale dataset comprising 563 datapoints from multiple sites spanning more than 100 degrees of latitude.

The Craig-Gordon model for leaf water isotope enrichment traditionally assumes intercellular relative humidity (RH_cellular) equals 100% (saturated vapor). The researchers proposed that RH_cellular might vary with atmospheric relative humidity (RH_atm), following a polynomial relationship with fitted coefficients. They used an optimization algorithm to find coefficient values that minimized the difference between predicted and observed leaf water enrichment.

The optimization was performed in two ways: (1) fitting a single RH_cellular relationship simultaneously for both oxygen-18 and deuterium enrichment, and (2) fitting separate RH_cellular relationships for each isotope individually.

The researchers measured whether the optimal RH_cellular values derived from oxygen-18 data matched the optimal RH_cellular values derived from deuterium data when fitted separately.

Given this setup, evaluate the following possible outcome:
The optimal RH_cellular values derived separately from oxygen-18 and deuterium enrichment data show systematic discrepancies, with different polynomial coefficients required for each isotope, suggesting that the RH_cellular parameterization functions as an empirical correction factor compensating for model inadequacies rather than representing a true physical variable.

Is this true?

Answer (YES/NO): YES